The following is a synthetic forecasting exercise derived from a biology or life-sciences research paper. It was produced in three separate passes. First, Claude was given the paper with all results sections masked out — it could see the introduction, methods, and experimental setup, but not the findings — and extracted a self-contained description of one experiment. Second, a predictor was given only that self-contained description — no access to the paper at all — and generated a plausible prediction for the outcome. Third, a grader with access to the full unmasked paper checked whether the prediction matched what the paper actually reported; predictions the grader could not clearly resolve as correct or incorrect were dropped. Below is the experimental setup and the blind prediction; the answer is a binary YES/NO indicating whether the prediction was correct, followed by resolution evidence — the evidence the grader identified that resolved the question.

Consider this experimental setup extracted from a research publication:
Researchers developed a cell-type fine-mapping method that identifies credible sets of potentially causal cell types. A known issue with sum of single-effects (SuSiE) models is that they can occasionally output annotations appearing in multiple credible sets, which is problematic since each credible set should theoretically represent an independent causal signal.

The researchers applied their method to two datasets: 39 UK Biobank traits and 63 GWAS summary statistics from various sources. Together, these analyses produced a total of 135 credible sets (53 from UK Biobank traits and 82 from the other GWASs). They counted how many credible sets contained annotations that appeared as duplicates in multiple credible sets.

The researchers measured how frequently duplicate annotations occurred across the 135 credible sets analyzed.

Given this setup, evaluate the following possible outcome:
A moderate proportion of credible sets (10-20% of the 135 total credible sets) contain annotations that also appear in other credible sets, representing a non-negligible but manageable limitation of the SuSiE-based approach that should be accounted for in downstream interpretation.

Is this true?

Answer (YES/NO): NO